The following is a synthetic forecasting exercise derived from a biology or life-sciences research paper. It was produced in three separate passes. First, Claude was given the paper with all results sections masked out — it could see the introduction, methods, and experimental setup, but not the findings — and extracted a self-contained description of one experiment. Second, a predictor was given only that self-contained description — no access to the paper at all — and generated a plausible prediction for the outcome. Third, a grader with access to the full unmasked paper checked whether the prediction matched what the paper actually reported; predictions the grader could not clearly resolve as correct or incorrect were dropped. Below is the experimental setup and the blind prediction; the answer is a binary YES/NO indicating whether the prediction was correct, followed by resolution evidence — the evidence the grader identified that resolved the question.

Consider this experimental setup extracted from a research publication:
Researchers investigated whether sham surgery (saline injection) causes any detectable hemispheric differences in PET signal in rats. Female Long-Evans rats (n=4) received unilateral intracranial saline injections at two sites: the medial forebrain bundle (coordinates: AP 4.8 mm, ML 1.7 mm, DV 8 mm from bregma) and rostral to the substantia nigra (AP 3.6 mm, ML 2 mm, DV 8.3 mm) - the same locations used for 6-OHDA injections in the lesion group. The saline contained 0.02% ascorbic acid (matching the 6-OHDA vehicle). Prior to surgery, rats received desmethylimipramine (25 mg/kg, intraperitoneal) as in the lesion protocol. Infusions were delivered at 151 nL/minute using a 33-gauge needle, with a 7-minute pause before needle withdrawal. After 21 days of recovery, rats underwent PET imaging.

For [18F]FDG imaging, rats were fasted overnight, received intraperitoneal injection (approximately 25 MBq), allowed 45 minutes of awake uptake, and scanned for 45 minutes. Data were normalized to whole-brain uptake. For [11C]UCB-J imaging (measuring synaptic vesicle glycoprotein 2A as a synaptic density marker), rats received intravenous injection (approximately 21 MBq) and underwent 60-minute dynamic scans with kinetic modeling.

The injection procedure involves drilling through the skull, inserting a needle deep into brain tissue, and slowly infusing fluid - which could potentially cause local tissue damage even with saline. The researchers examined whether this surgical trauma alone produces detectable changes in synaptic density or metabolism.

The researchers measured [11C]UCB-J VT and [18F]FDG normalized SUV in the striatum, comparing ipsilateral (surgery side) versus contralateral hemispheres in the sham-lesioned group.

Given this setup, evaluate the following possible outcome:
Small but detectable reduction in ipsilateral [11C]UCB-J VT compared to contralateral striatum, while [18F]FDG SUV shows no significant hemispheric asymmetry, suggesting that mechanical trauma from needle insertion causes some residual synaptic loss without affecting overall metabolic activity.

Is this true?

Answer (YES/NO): NO